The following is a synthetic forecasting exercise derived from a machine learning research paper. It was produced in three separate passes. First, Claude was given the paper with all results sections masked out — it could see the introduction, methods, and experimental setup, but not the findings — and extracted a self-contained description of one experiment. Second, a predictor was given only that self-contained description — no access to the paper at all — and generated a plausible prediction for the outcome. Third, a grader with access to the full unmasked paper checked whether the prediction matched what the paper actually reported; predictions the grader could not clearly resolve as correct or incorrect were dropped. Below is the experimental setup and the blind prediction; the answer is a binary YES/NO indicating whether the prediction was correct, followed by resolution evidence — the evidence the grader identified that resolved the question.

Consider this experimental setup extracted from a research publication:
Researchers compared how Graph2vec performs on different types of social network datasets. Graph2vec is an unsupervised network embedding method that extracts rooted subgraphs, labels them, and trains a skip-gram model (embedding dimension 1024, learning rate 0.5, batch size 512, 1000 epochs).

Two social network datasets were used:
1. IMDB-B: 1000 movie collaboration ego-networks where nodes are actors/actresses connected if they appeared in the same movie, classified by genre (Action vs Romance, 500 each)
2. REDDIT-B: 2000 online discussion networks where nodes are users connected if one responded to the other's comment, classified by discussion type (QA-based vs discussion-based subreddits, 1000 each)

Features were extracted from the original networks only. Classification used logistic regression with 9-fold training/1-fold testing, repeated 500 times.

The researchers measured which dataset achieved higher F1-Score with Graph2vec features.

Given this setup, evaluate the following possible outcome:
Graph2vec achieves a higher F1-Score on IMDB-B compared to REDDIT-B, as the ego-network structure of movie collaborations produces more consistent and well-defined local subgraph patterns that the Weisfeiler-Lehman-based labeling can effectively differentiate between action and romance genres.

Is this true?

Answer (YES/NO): NO